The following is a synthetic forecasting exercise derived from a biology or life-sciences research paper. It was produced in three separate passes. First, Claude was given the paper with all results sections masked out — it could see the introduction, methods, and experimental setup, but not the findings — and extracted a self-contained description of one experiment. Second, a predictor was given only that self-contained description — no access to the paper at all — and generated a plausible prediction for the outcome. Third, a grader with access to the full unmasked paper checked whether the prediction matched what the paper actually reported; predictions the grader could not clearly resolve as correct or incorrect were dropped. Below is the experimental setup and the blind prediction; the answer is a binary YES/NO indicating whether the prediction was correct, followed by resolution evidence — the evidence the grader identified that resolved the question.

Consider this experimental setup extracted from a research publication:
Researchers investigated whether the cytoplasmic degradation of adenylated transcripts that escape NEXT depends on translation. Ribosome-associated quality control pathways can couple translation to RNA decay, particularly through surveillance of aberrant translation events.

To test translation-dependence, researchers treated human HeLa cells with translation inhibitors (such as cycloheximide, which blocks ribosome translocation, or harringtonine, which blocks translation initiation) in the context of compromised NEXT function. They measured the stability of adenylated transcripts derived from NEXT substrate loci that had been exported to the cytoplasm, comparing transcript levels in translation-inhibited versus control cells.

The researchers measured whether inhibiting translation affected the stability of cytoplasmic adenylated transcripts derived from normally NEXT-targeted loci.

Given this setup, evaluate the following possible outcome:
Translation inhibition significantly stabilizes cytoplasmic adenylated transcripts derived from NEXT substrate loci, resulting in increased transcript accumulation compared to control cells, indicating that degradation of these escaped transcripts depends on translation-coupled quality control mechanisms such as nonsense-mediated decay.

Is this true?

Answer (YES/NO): YES